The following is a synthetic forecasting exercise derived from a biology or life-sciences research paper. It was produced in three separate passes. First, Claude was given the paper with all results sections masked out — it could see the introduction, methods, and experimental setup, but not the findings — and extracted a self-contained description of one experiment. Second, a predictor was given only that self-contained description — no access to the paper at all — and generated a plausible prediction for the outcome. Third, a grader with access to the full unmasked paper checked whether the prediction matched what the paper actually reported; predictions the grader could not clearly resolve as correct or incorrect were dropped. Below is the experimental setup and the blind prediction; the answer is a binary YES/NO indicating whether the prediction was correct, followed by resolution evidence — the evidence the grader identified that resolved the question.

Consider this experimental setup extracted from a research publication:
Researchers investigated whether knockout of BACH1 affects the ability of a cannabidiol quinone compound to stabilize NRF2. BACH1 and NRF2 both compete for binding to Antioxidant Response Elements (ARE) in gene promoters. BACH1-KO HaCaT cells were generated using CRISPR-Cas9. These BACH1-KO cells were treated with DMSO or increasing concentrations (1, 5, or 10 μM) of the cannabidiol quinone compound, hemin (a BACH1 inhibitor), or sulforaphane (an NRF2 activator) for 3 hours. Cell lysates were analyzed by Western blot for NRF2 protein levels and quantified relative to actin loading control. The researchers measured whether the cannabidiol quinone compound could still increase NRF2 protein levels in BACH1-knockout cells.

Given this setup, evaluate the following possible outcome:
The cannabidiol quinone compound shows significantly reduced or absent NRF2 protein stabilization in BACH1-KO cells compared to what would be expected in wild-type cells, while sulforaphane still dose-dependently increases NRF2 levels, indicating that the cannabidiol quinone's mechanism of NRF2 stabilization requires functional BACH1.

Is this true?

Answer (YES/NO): NO